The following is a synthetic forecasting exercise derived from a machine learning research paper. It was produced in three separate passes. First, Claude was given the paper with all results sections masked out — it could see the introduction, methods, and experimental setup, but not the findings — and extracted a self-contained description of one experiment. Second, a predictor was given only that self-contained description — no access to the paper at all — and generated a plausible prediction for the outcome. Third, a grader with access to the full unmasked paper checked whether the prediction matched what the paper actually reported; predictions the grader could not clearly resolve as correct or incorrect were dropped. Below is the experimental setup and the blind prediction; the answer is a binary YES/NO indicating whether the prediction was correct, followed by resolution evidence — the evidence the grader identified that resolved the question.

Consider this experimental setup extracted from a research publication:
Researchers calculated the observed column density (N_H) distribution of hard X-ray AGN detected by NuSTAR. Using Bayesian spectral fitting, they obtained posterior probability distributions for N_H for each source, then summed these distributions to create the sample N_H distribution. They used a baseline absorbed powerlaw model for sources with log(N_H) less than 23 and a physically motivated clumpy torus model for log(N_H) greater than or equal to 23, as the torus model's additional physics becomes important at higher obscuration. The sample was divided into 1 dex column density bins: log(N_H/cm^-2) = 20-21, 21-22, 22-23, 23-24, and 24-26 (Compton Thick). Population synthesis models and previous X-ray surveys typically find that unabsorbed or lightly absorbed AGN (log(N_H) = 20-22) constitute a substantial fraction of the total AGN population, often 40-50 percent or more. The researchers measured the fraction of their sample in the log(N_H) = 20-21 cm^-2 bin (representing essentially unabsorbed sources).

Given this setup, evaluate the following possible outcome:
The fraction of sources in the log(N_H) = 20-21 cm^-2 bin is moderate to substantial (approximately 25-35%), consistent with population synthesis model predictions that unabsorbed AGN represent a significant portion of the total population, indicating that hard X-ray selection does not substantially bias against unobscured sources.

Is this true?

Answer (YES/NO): NO